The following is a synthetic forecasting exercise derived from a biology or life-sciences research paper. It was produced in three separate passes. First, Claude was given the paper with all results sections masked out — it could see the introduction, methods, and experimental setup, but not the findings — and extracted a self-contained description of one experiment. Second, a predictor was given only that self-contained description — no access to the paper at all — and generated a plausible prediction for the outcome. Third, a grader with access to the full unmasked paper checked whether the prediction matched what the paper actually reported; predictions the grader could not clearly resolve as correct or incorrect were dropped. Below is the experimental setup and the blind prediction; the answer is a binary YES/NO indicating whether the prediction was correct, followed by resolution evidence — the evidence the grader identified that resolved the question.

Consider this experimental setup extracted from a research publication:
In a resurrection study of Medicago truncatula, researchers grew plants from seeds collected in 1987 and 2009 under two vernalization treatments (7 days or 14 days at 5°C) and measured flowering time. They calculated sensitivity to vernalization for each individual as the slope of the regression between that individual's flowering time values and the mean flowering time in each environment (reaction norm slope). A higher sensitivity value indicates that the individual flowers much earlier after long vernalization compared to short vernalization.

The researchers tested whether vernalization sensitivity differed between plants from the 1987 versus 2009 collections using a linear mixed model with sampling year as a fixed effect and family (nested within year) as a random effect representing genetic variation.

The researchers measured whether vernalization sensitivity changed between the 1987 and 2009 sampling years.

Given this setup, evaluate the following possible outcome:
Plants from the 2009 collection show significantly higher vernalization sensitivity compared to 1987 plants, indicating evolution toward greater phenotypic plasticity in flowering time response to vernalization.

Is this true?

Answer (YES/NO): NO